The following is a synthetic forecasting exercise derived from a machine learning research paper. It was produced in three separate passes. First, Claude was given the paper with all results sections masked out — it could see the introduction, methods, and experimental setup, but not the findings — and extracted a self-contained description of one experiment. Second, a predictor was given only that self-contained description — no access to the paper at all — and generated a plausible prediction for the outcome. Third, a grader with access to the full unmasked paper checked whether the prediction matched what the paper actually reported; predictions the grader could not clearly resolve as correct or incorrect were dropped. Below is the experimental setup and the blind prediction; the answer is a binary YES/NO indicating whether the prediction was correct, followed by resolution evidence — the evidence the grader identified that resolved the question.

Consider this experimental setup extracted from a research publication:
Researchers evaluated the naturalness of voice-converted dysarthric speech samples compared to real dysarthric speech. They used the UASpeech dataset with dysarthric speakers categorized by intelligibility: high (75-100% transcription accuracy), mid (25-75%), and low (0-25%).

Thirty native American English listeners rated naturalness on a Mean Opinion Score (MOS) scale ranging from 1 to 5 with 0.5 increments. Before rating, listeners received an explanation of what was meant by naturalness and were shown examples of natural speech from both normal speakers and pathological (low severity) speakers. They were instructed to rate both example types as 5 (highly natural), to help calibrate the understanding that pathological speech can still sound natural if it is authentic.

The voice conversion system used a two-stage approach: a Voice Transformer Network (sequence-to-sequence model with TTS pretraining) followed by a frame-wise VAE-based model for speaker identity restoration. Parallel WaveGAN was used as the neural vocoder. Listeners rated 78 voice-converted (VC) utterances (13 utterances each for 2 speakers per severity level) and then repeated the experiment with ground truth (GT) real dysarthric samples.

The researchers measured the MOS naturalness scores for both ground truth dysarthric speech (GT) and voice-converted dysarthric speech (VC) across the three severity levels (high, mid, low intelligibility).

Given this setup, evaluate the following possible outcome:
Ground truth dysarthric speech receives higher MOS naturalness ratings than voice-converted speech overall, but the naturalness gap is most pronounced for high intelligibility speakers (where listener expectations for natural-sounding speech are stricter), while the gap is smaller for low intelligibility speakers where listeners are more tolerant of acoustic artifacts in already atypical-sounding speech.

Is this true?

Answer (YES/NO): YES